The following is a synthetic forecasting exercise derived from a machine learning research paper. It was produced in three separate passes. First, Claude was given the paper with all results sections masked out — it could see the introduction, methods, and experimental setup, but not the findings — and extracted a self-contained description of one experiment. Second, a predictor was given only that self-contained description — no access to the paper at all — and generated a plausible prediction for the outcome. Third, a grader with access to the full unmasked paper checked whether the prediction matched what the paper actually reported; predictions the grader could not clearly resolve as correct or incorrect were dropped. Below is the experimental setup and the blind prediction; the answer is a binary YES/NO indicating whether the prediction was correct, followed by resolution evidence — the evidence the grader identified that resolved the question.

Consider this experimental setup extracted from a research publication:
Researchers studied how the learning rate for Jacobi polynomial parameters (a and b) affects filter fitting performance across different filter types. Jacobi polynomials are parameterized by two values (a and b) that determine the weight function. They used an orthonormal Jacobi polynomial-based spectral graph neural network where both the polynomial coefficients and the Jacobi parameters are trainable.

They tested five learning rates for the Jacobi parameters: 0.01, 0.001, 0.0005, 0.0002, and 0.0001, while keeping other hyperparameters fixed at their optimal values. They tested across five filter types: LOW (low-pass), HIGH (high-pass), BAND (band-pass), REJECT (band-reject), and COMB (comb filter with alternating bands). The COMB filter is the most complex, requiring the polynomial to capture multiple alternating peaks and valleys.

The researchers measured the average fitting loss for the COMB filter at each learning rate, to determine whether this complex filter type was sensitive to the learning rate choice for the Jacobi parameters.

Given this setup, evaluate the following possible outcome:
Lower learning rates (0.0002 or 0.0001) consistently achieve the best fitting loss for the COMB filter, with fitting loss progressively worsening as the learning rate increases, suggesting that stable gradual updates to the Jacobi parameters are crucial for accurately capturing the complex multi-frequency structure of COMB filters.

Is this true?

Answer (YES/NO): NO